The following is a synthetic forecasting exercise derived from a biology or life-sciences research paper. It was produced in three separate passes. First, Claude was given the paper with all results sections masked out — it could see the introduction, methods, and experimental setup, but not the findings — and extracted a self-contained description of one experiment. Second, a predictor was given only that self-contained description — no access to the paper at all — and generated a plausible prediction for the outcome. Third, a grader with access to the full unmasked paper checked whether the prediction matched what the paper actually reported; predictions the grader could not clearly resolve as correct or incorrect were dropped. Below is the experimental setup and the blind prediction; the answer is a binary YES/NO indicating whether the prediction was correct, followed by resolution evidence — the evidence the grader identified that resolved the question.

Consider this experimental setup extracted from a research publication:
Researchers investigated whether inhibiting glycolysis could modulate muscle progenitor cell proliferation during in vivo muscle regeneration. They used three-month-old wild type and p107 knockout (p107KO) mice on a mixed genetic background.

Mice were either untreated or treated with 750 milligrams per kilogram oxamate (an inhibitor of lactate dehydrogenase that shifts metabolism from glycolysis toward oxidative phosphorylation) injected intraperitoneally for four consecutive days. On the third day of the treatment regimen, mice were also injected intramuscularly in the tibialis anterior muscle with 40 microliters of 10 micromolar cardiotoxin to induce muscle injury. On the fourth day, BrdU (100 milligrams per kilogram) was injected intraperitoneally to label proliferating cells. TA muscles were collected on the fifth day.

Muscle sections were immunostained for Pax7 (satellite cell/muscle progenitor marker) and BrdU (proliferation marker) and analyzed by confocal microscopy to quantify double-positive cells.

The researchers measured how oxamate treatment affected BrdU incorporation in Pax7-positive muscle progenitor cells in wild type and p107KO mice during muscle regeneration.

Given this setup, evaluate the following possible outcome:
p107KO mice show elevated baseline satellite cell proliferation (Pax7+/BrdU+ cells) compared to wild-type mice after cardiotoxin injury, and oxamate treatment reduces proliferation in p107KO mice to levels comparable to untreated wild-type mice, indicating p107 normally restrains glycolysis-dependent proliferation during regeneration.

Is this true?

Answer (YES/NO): NO